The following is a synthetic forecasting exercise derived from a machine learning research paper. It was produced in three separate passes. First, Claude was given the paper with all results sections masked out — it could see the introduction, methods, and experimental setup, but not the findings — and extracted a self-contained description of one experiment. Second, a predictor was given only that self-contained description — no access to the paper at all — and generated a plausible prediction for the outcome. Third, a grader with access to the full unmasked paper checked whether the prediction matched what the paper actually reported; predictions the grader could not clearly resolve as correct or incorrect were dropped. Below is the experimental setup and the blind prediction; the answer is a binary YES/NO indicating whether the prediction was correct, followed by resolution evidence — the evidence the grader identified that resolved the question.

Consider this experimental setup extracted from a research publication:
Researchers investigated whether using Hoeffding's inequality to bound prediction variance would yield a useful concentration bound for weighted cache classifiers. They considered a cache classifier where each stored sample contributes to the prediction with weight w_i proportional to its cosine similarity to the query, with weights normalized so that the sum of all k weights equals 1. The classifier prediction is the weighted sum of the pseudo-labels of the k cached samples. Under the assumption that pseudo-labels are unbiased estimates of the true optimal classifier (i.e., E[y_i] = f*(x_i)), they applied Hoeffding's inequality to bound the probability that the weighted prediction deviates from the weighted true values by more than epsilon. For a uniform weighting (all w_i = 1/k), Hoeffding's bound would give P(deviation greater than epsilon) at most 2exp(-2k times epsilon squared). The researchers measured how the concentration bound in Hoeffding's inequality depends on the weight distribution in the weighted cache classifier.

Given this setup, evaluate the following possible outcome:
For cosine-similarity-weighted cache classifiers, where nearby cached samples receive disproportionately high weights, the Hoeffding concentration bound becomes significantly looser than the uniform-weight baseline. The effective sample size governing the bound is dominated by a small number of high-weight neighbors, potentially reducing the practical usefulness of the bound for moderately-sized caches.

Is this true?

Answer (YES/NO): YES